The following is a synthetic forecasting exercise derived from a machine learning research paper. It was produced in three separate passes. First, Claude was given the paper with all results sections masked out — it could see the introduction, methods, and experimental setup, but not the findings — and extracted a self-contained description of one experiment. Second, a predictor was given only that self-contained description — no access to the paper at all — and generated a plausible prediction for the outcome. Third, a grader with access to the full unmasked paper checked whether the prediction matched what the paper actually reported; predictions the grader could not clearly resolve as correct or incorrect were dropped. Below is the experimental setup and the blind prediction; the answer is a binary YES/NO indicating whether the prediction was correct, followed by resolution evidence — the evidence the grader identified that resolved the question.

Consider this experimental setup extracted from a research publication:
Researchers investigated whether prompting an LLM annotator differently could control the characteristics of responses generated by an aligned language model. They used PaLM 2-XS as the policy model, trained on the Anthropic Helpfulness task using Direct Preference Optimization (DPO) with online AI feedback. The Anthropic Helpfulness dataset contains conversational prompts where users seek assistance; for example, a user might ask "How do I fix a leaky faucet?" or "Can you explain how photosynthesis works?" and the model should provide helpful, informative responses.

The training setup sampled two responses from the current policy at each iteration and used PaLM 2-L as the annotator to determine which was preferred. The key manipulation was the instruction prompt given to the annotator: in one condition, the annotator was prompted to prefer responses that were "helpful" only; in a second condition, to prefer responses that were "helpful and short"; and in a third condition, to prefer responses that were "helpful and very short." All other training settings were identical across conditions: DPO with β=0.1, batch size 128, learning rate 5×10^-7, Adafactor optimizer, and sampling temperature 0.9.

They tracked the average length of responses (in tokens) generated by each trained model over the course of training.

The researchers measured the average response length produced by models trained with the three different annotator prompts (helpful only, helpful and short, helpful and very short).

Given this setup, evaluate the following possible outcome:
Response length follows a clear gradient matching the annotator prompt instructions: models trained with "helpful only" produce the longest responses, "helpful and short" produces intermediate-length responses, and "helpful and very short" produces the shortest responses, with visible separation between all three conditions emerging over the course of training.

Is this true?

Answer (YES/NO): YES